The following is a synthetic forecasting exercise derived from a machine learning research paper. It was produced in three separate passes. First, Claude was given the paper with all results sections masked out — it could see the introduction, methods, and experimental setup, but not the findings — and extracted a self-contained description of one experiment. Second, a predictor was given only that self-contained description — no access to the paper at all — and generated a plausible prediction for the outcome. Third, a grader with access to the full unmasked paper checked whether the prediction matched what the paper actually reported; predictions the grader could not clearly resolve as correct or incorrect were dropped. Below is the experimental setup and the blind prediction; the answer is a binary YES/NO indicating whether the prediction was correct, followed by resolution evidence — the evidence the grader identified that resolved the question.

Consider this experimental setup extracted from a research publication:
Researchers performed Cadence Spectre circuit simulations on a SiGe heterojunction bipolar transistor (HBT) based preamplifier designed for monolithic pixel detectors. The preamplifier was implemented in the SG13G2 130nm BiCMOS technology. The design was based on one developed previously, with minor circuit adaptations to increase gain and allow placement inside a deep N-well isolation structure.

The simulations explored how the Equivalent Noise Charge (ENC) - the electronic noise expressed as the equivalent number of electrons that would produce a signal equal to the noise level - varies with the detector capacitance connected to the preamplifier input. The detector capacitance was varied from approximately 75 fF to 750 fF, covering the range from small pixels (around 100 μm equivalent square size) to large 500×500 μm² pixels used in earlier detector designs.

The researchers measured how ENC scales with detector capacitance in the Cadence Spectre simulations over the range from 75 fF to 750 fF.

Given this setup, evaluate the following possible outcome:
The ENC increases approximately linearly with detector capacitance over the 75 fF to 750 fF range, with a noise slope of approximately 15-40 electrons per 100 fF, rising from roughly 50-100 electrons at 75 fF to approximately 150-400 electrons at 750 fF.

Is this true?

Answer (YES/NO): YES